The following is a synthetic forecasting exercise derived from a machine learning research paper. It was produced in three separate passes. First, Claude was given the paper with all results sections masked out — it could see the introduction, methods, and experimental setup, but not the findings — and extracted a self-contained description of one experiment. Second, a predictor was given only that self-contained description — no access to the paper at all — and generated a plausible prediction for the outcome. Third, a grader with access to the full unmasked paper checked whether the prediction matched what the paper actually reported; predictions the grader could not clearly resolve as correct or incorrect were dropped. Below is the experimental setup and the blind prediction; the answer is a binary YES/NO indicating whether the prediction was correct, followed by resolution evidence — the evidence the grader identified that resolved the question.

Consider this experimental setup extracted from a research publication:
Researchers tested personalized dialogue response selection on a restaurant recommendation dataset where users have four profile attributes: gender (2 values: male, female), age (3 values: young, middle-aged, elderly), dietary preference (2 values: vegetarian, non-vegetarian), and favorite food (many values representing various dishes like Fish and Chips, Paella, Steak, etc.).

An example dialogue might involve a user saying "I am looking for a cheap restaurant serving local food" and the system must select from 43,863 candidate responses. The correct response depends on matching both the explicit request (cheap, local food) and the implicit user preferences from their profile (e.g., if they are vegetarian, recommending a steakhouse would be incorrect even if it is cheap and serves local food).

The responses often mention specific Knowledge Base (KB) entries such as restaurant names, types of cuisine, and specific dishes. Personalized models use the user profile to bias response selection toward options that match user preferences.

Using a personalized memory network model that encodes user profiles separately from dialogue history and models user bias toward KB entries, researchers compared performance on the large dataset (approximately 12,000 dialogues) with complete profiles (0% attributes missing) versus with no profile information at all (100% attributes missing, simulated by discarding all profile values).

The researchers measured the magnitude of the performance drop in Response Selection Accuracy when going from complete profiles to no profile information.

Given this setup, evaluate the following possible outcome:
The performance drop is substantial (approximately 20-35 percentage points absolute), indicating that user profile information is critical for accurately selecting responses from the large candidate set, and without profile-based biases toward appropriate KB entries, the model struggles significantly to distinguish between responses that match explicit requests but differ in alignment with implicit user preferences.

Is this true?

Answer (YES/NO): NO